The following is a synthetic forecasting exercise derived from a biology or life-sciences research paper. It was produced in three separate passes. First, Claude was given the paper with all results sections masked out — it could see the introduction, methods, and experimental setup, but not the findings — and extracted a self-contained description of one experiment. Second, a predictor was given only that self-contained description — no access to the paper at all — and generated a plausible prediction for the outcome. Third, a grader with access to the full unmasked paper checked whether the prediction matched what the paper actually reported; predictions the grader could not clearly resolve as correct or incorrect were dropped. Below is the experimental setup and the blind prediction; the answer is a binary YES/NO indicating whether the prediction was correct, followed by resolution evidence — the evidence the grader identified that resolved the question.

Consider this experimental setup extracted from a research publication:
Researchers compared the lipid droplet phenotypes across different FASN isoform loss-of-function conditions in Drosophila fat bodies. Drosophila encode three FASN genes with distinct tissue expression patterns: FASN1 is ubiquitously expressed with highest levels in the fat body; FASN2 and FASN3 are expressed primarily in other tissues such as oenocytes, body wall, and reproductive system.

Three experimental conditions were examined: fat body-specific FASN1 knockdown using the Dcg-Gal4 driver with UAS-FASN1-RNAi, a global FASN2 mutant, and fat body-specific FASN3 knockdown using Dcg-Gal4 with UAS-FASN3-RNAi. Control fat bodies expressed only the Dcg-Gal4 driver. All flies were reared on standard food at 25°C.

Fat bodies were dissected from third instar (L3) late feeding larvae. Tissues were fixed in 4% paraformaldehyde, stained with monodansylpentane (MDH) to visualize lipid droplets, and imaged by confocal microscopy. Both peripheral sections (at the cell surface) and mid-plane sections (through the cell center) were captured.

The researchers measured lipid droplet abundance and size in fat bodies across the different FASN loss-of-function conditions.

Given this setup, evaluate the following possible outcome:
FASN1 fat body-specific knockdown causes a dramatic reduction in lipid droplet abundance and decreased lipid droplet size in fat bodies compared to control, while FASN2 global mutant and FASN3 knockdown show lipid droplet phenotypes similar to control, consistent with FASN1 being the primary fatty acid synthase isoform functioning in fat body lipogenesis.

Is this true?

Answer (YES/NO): NO